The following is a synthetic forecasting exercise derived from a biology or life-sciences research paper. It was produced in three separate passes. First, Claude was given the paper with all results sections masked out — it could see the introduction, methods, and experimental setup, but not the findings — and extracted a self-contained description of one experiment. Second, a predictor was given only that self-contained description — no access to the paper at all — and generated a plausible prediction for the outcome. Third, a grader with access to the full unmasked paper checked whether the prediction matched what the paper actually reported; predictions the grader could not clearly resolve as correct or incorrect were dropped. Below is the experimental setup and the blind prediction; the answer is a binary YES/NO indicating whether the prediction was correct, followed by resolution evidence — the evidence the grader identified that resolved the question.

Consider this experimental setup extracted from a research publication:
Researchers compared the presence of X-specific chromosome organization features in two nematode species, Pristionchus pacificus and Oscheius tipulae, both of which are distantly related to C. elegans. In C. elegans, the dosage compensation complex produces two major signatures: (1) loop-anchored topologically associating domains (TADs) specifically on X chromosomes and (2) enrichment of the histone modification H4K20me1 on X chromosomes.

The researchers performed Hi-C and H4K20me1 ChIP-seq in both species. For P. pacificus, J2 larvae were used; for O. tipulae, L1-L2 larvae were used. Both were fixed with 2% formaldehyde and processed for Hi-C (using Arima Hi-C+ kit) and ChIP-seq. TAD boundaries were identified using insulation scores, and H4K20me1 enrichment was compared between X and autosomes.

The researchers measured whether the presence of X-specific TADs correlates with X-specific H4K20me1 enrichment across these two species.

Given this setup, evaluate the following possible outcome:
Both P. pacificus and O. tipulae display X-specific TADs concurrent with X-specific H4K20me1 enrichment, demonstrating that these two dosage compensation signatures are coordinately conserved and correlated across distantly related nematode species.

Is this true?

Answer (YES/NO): NO